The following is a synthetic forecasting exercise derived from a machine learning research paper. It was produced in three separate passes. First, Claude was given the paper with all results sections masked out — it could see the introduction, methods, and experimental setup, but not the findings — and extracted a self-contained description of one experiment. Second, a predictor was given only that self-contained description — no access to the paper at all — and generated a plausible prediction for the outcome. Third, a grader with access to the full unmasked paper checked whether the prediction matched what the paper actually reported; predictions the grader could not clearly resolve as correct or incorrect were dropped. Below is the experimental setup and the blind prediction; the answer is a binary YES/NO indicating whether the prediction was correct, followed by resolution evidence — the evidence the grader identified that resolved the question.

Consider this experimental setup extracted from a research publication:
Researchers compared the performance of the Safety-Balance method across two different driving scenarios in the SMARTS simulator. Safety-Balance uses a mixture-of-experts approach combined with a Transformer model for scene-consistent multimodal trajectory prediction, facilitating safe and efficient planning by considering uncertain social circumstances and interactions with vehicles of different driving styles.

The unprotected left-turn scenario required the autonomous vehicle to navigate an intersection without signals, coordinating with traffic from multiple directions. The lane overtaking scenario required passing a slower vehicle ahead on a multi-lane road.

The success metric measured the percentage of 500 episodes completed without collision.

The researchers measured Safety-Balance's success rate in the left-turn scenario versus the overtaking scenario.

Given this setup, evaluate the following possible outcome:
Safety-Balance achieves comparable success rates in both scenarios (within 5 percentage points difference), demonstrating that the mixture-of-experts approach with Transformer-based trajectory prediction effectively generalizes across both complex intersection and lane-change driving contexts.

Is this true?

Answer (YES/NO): NO